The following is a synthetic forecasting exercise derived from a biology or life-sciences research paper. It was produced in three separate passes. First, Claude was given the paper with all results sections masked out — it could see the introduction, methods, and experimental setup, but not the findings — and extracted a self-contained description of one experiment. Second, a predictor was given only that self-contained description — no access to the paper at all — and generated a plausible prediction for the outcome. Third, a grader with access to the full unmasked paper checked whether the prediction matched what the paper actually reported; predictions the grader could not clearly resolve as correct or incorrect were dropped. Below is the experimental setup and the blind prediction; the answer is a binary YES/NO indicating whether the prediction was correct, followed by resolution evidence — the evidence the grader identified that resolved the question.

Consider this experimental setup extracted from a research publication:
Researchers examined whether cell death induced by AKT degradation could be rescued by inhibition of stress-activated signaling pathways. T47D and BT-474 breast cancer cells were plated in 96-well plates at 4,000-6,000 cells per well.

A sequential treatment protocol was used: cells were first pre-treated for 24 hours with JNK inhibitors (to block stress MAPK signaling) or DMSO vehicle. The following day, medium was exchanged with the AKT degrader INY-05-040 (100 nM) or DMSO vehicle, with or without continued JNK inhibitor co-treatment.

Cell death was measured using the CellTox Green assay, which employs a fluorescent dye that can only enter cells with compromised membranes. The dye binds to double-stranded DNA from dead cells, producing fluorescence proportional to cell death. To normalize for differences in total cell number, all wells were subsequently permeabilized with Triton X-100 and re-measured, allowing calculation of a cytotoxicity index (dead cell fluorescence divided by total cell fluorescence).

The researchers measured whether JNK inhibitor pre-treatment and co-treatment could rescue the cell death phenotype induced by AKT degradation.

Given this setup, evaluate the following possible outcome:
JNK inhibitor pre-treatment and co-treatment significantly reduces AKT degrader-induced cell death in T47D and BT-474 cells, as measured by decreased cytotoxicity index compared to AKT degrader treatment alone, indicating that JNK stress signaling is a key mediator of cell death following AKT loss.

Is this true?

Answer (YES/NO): NO